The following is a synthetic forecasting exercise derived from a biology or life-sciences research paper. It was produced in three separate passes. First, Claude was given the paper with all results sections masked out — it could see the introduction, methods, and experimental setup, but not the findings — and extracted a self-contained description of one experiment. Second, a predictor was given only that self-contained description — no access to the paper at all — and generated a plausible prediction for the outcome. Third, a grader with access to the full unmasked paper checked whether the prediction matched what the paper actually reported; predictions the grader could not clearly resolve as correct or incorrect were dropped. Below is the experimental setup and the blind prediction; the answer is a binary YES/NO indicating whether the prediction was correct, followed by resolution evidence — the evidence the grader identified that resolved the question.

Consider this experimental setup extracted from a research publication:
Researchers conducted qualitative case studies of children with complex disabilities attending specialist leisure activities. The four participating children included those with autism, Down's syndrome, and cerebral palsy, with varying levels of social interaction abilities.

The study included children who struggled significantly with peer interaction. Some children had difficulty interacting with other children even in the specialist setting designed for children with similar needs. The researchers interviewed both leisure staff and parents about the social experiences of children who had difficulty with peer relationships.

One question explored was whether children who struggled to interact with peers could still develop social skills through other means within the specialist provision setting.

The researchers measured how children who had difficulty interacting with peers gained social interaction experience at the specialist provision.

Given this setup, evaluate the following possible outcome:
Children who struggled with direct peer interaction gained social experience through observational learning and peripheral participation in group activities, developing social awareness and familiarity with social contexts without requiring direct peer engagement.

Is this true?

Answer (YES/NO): NO